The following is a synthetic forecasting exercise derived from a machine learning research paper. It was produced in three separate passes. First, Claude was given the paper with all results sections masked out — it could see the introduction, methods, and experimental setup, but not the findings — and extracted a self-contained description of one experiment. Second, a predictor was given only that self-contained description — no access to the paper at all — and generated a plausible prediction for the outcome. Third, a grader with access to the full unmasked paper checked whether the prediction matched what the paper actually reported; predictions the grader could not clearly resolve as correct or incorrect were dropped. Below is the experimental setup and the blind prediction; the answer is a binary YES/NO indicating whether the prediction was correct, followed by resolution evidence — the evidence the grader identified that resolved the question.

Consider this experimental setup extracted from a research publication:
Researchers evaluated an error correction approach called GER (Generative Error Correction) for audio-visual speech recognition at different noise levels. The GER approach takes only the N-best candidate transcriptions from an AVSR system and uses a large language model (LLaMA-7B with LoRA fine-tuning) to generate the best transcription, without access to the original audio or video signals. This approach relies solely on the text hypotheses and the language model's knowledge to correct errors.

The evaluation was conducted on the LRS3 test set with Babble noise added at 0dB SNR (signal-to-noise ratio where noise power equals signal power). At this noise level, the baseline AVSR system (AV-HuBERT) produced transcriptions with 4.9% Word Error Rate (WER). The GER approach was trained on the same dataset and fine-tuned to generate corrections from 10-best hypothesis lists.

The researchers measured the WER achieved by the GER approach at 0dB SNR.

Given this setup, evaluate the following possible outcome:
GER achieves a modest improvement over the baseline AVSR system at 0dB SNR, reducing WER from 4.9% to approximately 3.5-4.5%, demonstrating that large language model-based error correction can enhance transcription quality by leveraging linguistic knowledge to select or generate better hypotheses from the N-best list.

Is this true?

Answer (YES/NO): YES